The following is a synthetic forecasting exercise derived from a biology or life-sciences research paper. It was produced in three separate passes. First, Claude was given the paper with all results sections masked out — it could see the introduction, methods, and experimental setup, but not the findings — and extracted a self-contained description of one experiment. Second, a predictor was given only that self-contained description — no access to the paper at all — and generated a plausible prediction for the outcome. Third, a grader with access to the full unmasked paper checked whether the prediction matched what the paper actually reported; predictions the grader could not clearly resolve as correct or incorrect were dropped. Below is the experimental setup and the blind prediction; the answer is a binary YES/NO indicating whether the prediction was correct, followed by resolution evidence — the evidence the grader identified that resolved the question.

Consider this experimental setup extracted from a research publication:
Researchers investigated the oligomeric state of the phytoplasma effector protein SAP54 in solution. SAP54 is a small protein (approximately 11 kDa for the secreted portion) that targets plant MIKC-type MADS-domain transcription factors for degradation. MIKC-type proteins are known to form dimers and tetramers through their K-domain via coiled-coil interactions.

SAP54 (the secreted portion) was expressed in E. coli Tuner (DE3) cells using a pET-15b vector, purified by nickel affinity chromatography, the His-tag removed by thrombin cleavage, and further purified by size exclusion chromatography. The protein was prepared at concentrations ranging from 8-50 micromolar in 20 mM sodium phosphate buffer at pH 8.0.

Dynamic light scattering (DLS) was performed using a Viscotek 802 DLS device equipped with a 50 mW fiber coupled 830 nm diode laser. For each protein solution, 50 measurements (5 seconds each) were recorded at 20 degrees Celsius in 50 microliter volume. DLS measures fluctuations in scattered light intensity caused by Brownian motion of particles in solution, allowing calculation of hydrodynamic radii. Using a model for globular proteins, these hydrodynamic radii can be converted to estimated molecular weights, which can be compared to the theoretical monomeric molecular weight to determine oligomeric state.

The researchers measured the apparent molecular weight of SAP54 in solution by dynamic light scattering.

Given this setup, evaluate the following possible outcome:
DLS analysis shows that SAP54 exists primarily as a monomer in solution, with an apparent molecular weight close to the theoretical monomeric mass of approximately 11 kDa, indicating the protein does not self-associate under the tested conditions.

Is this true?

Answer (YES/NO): NO